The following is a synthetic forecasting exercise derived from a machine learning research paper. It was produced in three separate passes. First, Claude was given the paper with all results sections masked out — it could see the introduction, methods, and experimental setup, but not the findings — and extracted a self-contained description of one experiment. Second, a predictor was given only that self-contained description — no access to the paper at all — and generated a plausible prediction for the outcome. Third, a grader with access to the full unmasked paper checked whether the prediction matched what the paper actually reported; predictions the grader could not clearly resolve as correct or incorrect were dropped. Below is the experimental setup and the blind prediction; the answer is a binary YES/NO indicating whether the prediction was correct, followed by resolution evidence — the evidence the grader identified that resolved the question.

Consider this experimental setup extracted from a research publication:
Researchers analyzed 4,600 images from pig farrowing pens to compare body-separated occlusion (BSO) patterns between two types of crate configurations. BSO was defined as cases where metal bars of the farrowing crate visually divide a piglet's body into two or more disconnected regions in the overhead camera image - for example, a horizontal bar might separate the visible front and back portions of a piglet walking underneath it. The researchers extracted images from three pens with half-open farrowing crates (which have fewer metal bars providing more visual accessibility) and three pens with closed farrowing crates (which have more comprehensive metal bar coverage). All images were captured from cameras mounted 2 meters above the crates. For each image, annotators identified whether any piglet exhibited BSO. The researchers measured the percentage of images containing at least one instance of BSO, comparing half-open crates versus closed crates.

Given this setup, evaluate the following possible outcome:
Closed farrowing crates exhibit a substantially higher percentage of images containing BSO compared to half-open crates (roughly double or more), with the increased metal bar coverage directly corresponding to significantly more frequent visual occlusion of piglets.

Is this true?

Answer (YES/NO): NO